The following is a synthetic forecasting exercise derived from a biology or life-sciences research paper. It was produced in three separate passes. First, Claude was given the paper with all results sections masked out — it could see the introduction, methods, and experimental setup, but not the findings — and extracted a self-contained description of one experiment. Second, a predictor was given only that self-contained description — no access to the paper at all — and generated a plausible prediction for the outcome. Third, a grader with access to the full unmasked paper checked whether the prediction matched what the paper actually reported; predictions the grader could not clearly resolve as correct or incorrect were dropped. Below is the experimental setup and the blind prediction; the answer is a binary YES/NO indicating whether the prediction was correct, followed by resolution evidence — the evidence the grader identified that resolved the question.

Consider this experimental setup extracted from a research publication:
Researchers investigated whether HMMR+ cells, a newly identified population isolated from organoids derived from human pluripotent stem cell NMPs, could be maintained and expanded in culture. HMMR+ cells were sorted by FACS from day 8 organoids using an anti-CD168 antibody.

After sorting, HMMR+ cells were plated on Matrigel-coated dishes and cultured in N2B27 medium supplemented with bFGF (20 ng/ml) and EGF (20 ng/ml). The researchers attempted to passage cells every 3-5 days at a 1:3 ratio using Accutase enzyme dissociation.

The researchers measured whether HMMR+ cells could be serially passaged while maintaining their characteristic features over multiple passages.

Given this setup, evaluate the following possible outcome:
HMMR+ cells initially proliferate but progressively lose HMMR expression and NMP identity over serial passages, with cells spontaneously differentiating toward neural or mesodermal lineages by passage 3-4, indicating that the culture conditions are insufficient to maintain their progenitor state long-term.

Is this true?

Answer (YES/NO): NO